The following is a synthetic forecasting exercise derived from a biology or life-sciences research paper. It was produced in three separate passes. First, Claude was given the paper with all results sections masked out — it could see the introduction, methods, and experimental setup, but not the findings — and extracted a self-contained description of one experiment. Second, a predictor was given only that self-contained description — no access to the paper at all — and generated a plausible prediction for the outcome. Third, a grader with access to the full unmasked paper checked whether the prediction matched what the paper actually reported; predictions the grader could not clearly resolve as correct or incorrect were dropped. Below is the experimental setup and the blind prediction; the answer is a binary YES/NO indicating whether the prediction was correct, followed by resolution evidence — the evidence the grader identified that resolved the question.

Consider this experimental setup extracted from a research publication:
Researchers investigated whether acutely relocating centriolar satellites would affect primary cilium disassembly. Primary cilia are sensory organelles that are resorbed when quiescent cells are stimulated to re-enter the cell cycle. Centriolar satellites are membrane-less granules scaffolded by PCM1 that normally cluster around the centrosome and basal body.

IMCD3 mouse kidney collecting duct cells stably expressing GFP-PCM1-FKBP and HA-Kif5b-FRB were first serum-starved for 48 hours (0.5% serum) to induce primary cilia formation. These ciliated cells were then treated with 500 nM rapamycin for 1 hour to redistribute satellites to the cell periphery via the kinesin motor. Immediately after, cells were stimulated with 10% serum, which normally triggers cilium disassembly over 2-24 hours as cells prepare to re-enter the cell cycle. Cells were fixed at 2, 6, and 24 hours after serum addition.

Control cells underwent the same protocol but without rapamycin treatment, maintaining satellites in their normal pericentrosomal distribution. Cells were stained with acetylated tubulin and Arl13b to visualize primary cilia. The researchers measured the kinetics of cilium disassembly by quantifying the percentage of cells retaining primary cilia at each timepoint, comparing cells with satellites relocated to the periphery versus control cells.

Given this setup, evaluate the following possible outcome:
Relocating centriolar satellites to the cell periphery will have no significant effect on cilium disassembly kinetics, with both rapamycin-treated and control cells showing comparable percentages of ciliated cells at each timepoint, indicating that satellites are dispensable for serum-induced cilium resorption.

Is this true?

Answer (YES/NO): NO